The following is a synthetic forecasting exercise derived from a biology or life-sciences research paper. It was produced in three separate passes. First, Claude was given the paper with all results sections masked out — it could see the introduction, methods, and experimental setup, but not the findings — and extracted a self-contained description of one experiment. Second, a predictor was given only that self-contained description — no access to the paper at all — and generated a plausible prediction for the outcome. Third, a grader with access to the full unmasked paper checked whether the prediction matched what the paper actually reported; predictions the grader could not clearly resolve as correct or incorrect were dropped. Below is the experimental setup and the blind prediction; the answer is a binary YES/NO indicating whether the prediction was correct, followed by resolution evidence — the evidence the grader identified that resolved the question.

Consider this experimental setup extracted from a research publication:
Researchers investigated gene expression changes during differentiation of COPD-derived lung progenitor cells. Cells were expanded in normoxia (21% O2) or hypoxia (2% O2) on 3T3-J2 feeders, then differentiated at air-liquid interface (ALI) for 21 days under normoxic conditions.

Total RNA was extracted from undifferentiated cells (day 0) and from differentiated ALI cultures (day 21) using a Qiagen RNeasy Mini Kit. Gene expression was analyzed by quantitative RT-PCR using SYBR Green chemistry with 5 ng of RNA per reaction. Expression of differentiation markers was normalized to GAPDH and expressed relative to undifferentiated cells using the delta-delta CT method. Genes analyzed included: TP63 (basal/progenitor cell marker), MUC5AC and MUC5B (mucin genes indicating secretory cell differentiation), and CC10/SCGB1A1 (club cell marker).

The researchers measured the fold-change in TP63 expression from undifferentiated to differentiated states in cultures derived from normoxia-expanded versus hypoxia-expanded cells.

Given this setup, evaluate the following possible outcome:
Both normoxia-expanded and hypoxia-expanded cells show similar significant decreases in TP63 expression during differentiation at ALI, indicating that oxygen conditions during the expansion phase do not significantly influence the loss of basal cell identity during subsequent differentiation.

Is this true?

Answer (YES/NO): NO